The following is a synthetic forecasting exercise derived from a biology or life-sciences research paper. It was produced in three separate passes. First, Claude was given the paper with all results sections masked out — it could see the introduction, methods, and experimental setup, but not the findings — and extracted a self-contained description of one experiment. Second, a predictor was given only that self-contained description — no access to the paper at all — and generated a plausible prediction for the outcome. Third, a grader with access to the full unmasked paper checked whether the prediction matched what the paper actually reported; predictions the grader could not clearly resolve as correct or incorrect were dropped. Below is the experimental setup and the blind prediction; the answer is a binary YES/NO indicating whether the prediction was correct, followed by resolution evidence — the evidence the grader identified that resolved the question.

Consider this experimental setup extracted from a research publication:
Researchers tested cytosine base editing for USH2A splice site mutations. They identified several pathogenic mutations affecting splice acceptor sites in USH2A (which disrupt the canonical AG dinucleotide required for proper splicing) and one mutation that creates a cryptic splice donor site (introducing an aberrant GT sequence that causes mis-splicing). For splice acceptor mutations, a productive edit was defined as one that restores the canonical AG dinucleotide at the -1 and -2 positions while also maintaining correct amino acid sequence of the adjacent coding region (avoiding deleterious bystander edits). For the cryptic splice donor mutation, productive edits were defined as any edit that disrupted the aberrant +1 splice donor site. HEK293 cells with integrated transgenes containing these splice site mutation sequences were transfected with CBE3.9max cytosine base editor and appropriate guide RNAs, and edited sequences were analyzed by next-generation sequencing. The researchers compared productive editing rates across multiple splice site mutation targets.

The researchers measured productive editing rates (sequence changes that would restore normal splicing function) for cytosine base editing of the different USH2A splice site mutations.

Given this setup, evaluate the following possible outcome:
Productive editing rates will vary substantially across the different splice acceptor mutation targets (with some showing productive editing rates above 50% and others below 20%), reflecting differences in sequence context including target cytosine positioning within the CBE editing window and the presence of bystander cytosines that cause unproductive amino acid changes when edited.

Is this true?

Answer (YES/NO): NO